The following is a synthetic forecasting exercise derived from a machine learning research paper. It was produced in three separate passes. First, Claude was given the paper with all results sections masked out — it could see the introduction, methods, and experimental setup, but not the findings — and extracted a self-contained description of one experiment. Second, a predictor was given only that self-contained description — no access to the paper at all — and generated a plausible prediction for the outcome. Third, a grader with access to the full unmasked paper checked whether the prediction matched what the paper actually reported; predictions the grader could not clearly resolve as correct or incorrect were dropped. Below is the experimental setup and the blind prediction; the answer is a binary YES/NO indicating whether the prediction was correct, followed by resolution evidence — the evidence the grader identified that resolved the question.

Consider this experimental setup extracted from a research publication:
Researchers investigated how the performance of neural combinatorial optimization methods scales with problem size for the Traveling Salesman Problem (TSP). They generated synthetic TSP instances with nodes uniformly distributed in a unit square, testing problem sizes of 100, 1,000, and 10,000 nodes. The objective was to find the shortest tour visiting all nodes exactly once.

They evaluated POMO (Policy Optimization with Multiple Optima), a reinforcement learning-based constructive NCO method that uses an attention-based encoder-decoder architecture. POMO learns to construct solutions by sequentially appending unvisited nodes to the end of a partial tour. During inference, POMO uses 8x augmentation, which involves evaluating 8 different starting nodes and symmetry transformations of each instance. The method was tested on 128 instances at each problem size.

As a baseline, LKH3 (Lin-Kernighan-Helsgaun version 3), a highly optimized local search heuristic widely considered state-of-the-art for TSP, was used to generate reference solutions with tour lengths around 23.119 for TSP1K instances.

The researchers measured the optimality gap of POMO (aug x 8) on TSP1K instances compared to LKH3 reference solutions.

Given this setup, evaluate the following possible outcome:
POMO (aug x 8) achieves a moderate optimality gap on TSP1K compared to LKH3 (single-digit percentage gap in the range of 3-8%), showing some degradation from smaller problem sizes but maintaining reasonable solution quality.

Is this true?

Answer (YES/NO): NO